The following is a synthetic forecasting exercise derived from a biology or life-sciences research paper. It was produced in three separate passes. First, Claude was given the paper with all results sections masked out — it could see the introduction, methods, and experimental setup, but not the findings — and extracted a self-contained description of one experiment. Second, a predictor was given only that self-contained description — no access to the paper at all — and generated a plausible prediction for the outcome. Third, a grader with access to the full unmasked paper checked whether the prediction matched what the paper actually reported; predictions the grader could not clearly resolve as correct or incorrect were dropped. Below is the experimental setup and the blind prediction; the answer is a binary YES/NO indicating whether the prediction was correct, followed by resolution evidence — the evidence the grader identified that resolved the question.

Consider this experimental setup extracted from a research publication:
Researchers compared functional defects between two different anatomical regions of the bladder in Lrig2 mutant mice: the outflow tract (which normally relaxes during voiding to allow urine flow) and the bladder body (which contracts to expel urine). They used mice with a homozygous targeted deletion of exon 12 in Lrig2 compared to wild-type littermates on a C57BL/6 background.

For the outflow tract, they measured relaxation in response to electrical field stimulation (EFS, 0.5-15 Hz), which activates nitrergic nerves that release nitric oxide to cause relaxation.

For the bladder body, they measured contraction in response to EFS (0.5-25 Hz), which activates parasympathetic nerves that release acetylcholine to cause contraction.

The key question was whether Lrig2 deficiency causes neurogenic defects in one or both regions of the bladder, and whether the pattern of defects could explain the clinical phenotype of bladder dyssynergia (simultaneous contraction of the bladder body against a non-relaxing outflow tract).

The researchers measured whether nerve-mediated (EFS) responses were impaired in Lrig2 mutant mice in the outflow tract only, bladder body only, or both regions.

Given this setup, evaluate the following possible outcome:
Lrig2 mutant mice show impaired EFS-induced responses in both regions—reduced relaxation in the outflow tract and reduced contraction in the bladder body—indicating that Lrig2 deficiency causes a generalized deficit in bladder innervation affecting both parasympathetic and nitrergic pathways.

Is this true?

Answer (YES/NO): YES